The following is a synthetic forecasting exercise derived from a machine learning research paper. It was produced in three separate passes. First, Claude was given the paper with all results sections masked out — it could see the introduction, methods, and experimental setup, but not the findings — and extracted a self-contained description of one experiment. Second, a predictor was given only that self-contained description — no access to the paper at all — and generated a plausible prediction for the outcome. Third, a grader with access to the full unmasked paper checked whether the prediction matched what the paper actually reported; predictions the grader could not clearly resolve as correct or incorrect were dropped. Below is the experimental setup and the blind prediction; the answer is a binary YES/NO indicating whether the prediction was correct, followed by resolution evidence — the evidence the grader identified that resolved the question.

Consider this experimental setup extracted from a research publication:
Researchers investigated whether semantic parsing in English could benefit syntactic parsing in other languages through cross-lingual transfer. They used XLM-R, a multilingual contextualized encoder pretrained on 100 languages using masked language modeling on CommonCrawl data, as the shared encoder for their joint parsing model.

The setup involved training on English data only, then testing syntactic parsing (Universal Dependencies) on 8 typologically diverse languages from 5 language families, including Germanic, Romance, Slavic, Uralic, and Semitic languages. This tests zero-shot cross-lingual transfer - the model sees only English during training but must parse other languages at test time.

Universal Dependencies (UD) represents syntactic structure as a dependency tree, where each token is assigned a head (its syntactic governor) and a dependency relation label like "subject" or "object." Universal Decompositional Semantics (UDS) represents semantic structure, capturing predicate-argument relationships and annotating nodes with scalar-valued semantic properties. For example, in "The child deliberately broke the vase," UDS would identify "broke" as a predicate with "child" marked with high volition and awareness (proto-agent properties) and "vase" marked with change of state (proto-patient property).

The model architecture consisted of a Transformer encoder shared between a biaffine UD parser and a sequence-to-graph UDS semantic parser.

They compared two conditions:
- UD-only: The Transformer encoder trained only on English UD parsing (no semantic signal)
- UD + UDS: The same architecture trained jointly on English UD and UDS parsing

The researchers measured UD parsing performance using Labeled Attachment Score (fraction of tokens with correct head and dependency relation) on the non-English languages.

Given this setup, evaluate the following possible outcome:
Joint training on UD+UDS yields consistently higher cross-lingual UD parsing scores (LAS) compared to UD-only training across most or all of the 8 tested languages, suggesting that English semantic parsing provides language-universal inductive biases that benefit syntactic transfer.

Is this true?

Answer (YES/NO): YES